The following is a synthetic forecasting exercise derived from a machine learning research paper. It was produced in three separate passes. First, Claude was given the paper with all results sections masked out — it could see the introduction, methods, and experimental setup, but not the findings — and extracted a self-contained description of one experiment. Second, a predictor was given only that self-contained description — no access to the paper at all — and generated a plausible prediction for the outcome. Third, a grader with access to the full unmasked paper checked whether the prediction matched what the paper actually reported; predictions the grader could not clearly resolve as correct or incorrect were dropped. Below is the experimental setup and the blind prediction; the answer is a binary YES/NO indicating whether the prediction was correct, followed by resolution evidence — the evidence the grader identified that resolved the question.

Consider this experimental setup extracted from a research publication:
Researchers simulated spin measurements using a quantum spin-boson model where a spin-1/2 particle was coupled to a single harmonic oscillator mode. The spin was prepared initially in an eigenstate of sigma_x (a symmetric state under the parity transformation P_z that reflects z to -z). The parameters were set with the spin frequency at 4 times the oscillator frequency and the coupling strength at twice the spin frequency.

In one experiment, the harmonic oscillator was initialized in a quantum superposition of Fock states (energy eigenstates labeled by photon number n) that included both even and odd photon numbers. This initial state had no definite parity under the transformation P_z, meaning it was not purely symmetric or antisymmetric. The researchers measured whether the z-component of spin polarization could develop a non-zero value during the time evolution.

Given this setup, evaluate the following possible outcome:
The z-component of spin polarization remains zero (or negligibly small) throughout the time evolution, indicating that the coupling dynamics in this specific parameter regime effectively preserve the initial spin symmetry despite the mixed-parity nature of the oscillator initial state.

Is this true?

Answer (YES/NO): NO